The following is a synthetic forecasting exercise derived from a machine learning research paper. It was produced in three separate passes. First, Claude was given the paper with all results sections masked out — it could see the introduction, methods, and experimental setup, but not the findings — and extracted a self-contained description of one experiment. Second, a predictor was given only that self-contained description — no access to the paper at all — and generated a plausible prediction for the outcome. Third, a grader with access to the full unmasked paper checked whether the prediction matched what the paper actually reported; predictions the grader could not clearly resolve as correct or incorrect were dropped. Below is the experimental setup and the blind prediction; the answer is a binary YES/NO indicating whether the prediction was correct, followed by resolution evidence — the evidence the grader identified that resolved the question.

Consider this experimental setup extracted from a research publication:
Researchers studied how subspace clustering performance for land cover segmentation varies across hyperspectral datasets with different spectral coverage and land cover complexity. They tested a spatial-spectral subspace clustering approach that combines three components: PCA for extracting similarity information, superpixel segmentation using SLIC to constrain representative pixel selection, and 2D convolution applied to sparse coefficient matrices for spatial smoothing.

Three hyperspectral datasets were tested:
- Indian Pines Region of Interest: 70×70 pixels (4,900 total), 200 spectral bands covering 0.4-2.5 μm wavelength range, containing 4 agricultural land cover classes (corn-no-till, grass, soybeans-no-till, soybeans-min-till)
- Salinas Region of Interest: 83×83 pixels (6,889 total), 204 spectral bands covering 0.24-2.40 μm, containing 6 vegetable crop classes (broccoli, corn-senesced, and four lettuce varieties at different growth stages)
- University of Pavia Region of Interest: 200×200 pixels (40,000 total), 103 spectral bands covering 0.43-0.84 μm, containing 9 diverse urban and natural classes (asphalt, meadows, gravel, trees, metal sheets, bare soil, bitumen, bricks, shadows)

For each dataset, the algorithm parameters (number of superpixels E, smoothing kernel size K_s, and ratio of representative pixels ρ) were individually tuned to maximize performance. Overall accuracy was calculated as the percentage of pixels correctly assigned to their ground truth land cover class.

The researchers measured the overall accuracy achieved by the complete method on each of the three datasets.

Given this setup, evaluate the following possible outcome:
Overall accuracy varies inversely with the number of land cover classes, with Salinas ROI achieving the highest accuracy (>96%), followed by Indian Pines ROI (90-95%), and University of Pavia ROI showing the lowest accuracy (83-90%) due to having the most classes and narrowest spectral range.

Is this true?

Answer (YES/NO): NO